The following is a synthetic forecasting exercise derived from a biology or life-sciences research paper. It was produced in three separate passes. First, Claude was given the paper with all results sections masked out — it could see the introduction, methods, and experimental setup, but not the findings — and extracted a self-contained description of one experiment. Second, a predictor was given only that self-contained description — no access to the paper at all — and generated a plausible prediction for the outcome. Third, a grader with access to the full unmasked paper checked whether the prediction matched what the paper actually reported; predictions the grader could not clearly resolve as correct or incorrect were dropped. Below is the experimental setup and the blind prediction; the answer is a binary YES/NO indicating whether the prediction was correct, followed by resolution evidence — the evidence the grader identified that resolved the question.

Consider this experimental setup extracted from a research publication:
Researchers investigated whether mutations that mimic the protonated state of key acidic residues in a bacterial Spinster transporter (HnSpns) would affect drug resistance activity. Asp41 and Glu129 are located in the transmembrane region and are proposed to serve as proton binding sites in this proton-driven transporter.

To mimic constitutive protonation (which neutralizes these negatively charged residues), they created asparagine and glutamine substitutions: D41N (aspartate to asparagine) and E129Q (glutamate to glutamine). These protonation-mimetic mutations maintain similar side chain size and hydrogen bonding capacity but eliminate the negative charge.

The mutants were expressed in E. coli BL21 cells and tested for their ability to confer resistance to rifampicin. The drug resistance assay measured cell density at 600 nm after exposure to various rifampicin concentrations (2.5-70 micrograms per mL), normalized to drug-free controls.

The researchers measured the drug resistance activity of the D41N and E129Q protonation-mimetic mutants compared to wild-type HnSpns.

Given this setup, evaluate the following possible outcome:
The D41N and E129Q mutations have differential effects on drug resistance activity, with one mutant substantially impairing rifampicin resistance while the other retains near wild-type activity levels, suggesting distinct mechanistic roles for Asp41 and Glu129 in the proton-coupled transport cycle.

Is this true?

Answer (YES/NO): NO